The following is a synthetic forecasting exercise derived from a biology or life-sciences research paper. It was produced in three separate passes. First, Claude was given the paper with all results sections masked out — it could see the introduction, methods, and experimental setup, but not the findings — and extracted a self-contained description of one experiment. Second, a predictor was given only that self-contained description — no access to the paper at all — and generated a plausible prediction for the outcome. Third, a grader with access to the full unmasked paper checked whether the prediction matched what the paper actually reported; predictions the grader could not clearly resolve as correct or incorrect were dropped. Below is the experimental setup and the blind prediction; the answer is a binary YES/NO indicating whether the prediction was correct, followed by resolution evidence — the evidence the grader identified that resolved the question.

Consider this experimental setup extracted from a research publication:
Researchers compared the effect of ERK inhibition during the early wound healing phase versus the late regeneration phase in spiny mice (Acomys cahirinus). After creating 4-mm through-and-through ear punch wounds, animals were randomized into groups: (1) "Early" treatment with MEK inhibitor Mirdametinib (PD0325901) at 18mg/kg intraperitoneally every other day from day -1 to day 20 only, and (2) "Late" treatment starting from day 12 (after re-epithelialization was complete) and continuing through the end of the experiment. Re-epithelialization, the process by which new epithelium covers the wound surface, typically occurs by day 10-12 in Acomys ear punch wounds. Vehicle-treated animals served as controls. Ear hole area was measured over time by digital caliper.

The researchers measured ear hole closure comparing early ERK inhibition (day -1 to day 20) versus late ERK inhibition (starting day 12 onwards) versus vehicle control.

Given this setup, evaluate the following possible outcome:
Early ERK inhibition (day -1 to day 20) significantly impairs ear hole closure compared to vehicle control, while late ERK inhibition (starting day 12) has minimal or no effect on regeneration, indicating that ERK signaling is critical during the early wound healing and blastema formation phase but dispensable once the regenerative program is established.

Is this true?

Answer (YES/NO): NO